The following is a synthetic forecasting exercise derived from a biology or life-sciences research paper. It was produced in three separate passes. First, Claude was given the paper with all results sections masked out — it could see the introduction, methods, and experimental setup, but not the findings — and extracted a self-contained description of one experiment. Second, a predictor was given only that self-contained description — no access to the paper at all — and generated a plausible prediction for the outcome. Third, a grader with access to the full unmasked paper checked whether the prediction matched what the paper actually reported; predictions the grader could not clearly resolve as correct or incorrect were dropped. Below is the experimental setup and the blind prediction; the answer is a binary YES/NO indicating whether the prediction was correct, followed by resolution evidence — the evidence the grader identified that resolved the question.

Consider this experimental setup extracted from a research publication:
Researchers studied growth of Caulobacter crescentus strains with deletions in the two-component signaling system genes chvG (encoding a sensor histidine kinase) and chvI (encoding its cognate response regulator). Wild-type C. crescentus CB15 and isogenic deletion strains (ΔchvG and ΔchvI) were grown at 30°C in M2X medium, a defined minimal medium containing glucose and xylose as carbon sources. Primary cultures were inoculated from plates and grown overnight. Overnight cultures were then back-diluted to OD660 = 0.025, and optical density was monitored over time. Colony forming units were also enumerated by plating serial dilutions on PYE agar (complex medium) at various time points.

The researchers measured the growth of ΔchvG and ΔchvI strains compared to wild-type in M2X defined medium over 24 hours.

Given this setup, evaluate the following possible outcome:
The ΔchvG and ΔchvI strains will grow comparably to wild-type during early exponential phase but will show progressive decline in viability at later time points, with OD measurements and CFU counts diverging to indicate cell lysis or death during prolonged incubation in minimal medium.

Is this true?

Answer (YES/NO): NO